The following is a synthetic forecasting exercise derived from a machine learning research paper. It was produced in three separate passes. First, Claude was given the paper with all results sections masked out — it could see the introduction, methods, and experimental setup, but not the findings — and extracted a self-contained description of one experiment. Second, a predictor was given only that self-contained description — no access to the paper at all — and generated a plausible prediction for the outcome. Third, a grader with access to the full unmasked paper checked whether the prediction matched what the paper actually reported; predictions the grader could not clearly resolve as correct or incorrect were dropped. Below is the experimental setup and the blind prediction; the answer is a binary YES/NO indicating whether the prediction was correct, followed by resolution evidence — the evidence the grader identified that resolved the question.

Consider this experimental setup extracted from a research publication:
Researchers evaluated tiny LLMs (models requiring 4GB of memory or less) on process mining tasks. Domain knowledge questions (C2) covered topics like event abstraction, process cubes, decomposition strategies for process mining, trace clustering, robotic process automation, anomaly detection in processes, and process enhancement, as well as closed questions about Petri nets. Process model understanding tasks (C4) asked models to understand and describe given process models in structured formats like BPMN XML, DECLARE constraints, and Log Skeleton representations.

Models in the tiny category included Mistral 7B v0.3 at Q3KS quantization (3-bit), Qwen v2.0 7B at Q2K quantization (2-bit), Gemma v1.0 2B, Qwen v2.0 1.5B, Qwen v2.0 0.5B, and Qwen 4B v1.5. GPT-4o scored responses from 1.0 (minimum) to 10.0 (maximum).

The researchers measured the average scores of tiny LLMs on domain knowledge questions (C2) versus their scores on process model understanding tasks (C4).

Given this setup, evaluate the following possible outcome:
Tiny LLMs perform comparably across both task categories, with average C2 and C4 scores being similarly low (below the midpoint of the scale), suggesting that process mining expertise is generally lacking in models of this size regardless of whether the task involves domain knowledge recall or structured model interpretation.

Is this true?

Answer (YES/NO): NO